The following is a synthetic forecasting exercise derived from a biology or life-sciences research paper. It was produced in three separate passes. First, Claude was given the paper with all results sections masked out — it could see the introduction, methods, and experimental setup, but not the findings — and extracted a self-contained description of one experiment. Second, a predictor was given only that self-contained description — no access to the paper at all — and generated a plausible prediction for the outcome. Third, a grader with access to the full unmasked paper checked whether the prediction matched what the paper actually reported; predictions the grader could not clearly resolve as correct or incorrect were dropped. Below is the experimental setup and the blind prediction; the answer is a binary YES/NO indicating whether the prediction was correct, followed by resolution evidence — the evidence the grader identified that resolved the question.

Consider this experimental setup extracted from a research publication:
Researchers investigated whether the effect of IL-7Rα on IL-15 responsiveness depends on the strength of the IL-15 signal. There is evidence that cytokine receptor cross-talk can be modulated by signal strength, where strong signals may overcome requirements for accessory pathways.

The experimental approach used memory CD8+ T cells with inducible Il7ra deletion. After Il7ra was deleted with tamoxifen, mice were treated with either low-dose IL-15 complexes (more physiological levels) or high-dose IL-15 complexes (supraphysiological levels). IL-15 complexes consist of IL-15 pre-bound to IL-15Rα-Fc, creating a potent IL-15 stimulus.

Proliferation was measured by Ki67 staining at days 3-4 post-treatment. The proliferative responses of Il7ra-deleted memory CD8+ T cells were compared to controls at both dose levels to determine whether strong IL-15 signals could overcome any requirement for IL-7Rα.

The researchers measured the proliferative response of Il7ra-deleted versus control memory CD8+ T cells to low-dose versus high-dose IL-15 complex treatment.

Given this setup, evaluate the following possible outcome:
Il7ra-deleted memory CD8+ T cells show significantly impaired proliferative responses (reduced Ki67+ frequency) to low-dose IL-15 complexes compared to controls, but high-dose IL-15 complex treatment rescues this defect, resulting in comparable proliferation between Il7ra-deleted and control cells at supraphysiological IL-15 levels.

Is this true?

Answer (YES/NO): YES